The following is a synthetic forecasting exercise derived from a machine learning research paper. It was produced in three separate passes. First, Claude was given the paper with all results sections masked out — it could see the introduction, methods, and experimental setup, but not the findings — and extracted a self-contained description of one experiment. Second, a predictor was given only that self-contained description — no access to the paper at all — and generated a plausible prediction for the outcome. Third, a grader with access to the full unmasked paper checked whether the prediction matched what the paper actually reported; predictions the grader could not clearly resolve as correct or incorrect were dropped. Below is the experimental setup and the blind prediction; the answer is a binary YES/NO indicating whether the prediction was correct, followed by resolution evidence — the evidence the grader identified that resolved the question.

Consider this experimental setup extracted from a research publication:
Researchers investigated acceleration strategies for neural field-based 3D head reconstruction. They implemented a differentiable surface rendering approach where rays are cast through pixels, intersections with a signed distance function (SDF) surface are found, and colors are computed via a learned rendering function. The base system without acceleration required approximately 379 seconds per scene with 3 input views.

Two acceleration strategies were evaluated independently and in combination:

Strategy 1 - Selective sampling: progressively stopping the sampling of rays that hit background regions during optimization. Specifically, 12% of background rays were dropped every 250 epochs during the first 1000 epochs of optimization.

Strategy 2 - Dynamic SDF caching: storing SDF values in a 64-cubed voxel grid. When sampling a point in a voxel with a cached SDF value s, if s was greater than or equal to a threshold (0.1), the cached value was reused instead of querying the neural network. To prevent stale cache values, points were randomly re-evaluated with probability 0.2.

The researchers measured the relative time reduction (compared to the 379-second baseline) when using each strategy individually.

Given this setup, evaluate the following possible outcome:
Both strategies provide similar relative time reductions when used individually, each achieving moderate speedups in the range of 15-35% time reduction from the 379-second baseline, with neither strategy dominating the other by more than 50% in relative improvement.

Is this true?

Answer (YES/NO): NO